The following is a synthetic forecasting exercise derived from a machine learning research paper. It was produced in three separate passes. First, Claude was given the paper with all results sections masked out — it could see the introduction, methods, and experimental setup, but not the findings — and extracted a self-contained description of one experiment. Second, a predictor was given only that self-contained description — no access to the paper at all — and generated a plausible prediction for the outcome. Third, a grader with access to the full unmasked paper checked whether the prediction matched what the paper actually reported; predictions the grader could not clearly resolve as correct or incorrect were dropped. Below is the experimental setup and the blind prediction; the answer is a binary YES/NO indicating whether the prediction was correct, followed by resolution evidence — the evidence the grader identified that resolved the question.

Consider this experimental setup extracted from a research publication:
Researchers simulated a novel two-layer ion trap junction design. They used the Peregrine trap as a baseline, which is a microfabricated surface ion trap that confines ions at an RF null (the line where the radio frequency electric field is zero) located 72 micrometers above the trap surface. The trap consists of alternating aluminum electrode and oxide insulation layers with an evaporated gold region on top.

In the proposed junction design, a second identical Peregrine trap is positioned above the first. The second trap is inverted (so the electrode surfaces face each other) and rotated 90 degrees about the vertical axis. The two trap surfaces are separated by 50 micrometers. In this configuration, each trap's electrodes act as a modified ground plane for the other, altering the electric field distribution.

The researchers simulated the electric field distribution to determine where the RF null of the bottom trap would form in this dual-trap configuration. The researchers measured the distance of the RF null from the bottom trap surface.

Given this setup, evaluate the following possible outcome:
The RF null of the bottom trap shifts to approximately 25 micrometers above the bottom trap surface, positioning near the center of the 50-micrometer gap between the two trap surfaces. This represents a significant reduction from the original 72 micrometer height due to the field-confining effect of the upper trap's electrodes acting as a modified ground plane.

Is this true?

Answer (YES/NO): NO